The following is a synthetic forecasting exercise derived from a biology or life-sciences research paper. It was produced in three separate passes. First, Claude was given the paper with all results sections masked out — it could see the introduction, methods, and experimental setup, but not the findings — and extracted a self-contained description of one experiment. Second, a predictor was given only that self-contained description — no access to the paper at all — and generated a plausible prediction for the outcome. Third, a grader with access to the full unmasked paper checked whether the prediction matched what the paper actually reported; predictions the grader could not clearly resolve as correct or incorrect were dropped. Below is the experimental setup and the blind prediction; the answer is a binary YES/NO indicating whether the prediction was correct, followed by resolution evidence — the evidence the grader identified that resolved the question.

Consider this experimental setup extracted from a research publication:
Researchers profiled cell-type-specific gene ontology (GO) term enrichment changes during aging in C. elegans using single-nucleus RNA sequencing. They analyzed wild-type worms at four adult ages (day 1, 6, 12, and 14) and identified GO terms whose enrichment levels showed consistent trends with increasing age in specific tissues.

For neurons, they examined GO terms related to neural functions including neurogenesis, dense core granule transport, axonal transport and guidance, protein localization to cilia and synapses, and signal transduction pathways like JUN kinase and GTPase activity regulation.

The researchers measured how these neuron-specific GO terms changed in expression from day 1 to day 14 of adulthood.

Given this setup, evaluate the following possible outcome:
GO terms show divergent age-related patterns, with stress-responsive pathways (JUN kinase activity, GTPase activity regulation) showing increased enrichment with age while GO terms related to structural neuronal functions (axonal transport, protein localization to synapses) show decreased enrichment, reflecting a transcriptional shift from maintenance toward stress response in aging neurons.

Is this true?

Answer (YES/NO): NO